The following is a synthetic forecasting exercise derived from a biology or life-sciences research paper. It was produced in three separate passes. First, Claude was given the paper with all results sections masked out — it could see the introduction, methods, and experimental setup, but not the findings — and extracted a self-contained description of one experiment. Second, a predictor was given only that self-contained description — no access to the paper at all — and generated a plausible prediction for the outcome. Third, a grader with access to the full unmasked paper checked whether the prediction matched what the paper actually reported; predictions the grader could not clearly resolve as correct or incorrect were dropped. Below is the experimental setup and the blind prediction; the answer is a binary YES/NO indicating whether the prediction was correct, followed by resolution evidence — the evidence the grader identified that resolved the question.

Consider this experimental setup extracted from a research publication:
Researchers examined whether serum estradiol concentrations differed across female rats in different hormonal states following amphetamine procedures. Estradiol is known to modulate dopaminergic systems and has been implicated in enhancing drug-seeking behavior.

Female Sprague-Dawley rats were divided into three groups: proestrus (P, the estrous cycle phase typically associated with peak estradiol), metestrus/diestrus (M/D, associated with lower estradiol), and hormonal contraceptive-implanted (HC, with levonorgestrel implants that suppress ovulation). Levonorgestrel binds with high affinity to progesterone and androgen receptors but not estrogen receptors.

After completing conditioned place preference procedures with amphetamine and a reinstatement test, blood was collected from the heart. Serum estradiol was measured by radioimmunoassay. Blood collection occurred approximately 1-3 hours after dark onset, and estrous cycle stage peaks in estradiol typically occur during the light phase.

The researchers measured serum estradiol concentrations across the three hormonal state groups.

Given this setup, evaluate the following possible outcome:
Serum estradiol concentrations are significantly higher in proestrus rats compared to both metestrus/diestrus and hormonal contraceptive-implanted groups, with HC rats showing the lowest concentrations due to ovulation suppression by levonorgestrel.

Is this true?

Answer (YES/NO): NO